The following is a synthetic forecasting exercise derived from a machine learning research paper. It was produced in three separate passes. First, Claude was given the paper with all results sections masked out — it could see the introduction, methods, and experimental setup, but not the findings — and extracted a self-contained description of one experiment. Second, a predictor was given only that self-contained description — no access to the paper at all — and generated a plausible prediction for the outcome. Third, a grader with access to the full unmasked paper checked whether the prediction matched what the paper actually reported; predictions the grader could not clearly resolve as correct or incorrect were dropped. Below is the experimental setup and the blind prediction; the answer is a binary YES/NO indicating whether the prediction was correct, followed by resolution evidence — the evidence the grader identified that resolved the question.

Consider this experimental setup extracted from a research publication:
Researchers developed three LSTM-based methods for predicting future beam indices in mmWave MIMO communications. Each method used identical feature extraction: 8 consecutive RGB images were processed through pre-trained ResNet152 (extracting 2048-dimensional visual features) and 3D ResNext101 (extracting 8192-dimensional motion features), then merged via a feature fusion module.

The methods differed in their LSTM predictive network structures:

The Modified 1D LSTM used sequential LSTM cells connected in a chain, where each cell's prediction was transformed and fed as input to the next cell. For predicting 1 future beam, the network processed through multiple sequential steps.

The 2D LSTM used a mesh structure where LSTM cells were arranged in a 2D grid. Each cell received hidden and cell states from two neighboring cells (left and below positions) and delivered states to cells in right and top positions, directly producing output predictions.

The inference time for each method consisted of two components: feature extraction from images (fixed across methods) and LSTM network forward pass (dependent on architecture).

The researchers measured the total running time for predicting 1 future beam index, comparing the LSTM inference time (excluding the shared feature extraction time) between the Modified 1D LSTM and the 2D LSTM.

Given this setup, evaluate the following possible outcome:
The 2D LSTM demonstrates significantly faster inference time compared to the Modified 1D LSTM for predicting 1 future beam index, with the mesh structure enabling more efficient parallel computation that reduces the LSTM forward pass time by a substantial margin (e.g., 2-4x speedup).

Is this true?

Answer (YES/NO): NO